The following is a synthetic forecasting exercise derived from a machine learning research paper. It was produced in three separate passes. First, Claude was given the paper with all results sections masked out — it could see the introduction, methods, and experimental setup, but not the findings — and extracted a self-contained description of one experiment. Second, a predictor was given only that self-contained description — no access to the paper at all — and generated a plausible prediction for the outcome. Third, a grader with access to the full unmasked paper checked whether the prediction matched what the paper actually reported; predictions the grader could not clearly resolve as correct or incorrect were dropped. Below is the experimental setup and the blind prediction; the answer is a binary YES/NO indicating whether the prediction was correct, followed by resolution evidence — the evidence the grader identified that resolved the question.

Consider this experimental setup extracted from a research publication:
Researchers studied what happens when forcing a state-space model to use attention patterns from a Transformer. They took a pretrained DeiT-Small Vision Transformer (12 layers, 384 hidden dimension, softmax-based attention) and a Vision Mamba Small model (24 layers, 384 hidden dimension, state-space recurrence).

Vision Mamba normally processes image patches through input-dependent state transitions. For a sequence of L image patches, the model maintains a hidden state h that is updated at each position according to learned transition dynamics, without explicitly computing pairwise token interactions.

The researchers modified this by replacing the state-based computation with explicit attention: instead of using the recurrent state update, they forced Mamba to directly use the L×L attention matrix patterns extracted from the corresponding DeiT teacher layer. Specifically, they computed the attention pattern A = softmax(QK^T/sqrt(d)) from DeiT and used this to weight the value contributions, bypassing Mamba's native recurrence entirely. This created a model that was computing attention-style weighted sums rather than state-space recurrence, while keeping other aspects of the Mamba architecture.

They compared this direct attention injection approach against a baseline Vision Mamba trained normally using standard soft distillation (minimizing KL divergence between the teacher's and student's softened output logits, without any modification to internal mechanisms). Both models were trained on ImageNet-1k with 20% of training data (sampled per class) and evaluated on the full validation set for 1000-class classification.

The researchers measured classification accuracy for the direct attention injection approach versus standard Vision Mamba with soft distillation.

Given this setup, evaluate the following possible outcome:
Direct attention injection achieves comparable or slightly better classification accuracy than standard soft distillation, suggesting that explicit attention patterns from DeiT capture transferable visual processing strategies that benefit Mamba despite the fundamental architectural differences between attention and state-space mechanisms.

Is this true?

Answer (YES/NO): NO